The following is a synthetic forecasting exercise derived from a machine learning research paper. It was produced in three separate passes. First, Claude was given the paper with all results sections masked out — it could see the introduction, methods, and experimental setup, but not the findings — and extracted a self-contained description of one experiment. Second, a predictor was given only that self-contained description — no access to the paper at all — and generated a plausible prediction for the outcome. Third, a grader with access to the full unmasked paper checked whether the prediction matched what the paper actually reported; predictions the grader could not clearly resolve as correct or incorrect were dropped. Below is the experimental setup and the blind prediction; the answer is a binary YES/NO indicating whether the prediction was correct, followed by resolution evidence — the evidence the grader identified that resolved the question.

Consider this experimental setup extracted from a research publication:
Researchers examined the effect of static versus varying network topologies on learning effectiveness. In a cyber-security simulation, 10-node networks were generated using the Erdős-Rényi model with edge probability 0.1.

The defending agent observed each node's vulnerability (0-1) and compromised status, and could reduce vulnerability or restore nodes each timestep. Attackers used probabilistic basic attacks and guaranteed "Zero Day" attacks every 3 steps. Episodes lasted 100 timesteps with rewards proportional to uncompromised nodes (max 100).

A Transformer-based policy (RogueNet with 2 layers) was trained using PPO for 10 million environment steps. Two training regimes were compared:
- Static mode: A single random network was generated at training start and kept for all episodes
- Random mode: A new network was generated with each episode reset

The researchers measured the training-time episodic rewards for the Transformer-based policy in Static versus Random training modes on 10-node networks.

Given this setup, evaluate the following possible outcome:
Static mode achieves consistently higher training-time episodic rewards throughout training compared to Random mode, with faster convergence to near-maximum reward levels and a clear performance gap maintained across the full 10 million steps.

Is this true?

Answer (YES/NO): NO